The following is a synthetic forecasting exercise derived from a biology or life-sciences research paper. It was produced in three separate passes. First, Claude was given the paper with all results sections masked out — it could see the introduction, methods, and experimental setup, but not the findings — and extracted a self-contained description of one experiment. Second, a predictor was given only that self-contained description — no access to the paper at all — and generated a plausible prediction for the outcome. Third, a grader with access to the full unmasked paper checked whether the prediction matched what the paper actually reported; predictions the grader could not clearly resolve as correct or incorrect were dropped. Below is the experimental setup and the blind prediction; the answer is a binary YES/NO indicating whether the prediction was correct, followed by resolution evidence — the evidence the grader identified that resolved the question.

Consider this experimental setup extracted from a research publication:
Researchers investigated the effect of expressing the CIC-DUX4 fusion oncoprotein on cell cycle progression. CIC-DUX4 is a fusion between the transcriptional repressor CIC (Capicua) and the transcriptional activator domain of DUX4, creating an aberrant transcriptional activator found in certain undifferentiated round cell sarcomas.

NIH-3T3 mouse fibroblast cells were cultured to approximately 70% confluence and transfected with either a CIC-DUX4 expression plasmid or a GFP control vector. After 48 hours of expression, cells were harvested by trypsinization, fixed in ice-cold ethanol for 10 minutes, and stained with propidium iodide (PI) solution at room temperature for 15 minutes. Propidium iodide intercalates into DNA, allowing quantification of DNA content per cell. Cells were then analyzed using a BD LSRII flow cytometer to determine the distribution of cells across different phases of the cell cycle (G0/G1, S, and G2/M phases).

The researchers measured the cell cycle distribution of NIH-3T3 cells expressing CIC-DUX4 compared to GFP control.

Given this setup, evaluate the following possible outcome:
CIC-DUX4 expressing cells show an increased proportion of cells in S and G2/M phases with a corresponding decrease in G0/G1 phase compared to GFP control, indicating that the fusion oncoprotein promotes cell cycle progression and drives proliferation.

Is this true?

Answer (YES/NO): YES